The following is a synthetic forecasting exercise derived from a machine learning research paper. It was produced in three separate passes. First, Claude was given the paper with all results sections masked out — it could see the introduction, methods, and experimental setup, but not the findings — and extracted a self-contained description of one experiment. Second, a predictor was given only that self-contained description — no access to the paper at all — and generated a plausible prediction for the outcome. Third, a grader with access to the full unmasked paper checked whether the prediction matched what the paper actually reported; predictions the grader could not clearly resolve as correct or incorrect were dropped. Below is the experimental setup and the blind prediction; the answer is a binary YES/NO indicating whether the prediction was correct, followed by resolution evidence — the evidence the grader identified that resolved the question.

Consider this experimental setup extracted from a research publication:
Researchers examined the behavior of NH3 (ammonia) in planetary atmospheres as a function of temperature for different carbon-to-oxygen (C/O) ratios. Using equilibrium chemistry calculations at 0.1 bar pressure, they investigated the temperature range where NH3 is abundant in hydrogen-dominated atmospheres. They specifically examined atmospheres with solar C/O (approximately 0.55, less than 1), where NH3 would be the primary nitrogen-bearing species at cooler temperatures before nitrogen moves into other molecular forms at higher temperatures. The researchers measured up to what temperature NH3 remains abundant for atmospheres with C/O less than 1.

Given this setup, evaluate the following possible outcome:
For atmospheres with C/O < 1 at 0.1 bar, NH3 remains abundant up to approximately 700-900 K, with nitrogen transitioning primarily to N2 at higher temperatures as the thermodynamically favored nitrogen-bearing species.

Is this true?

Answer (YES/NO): NO